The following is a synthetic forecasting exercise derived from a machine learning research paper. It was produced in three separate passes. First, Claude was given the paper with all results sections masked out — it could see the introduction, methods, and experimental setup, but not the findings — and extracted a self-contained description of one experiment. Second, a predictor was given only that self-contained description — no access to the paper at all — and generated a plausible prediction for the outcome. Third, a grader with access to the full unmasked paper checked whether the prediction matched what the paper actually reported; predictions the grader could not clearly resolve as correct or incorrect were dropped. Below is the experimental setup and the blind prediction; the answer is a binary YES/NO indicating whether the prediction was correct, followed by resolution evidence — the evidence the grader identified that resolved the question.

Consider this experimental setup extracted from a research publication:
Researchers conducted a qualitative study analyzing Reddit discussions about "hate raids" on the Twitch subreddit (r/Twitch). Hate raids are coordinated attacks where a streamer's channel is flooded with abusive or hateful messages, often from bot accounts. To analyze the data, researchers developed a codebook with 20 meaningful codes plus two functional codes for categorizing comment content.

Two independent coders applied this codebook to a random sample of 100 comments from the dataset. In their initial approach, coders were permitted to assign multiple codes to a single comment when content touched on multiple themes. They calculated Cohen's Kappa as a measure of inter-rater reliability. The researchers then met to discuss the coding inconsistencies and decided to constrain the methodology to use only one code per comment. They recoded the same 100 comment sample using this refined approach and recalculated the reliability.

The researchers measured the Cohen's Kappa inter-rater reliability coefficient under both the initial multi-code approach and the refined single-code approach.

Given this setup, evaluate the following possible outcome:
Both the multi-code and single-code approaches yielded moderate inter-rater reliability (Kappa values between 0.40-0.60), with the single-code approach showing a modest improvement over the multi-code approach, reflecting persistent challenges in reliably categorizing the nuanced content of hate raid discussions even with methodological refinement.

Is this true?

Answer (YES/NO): NO